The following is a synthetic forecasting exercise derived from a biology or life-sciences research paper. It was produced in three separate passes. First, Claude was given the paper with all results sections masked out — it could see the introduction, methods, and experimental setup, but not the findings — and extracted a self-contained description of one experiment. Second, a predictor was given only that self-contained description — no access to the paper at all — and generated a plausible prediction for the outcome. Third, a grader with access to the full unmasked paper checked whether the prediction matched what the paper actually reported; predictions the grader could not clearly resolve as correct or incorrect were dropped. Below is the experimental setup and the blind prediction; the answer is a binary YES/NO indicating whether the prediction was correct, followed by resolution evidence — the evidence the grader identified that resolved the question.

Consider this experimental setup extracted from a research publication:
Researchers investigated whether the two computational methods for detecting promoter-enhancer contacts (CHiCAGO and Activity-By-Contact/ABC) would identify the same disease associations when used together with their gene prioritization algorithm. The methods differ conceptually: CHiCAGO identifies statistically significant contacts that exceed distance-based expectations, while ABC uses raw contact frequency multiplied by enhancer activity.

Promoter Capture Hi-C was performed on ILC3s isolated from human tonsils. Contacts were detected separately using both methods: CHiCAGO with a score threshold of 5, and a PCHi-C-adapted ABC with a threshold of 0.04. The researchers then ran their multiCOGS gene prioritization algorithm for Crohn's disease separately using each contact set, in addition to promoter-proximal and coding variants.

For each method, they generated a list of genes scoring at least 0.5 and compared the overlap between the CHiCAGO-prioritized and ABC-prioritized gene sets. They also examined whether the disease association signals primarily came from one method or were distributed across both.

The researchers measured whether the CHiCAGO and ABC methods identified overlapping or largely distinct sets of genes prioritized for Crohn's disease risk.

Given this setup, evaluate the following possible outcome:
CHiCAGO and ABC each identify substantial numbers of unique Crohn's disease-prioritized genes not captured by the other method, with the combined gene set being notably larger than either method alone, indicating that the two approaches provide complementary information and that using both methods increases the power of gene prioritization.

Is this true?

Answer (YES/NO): YES